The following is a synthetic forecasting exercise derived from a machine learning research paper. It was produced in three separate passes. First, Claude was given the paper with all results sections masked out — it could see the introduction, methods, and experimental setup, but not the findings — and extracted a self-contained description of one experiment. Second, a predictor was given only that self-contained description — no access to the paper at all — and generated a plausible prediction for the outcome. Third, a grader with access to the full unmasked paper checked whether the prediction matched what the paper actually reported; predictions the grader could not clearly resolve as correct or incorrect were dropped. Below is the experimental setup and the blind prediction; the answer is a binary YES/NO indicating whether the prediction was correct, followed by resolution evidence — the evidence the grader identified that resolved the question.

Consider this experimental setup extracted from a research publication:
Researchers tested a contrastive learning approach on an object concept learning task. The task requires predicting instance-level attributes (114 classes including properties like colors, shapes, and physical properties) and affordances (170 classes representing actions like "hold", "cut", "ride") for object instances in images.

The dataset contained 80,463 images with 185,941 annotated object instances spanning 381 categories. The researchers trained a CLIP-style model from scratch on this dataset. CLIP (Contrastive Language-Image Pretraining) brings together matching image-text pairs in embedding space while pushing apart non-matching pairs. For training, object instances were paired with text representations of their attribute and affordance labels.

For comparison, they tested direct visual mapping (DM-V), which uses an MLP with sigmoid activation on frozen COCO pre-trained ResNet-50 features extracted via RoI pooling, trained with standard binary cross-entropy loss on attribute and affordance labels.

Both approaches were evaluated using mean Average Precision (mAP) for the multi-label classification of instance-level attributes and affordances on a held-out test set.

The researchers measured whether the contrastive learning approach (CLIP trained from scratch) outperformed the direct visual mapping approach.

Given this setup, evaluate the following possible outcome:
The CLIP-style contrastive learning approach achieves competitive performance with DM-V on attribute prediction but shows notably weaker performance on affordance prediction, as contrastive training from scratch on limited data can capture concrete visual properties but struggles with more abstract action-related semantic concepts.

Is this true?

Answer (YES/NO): NO